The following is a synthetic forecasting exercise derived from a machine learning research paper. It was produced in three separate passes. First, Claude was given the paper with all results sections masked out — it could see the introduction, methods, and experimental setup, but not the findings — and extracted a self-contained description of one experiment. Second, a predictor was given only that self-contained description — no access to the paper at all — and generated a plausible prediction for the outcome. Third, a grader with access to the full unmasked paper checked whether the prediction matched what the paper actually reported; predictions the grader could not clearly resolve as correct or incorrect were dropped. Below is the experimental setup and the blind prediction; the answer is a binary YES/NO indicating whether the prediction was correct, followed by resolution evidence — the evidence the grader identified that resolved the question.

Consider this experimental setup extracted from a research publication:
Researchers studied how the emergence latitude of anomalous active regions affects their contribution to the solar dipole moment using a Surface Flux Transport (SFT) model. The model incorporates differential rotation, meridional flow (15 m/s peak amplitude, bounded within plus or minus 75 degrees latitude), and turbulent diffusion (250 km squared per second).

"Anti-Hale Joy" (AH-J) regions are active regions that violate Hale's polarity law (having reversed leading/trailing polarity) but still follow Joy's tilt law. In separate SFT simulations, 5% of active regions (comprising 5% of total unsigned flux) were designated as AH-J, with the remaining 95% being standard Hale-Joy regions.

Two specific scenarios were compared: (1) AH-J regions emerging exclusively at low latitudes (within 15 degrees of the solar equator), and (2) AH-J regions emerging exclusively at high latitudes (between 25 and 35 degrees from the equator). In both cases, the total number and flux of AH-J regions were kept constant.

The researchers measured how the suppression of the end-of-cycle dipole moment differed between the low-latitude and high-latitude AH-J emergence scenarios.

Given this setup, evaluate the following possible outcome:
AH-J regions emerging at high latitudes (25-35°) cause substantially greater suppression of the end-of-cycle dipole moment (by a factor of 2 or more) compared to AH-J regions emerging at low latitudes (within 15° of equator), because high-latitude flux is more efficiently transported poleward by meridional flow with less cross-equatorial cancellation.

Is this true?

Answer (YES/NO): NO